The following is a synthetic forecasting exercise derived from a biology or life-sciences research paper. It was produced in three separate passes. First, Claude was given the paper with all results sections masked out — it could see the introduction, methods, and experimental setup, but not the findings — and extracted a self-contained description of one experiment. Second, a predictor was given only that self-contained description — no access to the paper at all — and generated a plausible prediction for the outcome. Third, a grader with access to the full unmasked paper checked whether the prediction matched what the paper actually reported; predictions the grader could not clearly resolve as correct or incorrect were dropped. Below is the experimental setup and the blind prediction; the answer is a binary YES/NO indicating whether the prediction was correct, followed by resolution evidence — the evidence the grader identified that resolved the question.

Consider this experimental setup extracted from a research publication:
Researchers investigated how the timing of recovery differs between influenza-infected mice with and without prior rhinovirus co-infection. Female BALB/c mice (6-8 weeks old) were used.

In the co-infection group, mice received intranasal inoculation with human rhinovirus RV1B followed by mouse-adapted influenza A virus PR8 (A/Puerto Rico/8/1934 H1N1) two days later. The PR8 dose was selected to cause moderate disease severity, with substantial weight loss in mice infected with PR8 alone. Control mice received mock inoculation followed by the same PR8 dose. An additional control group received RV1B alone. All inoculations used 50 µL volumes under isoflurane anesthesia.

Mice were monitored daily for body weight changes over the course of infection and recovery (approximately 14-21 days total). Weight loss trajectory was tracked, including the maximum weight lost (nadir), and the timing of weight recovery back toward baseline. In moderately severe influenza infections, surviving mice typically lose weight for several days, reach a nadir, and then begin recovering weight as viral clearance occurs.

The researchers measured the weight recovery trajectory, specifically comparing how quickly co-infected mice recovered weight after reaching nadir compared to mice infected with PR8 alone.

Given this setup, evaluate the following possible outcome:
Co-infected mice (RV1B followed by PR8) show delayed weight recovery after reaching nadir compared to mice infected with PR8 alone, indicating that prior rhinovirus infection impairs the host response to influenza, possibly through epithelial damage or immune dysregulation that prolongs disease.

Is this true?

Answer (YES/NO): NO